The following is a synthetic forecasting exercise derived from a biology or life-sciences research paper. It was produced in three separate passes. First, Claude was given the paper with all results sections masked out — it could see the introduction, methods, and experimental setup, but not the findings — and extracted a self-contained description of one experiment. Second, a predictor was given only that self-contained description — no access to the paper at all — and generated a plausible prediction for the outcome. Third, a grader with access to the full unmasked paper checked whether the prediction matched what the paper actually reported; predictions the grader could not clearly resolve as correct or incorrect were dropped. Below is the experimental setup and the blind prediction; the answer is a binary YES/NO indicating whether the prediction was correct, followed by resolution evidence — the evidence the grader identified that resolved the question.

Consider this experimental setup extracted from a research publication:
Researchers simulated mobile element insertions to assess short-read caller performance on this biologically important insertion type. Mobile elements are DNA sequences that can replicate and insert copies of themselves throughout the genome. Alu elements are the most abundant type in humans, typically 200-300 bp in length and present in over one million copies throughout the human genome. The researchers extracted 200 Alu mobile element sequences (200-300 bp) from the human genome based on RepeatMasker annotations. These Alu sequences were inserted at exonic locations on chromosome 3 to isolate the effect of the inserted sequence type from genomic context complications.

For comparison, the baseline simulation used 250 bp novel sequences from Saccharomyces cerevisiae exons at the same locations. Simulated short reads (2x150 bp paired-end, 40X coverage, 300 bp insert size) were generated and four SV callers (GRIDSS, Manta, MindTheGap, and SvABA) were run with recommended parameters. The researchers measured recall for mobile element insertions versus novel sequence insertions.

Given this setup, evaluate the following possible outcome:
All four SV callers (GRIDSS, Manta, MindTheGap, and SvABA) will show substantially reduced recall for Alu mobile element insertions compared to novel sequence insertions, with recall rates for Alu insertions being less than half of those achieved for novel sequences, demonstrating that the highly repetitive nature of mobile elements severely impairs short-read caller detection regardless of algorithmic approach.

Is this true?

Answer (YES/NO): NO